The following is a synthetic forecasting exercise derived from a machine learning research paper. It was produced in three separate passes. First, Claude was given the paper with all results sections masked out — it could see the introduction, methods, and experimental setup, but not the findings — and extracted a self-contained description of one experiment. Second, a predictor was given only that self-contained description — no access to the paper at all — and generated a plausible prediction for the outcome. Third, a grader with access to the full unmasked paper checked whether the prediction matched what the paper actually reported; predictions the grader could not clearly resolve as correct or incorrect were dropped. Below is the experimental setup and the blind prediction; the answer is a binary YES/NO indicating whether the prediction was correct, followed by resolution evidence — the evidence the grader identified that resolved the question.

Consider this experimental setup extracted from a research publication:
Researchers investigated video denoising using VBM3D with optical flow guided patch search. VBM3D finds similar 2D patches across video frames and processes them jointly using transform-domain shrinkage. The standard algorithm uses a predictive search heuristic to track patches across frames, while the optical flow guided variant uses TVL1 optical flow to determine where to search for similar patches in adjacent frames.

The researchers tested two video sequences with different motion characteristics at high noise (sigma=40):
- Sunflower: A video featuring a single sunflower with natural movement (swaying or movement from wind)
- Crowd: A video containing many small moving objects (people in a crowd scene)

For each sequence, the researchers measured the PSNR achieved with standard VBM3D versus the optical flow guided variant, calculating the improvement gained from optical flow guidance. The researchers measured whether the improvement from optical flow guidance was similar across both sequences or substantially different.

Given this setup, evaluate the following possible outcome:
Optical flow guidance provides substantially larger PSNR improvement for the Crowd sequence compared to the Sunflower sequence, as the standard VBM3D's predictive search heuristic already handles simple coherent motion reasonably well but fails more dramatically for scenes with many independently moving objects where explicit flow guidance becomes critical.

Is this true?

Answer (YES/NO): NO